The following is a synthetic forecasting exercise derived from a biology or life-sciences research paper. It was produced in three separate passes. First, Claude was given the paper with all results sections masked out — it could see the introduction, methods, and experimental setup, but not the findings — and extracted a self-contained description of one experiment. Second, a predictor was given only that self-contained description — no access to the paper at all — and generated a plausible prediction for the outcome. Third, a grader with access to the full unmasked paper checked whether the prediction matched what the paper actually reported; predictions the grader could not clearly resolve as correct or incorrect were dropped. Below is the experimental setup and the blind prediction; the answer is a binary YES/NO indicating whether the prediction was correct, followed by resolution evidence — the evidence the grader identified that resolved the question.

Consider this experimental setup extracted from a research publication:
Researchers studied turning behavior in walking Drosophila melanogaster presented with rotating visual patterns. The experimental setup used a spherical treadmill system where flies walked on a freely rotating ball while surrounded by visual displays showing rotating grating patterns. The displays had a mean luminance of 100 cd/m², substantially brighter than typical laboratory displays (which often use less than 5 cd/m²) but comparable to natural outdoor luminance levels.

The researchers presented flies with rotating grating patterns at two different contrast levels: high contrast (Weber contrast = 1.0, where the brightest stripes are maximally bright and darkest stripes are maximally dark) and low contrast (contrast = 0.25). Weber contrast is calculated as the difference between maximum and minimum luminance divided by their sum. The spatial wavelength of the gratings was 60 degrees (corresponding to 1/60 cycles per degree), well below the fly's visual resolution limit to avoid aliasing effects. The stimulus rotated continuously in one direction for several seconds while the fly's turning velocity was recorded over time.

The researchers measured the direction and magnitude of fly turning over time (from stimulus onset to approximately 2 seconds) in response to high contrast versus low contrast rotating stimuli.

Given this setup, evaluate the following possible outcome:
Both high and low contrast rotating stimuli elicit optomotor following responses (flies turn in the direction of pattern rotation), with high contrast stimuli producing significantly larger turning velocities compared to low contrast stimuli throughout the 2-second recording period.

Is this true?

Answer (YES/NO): NO